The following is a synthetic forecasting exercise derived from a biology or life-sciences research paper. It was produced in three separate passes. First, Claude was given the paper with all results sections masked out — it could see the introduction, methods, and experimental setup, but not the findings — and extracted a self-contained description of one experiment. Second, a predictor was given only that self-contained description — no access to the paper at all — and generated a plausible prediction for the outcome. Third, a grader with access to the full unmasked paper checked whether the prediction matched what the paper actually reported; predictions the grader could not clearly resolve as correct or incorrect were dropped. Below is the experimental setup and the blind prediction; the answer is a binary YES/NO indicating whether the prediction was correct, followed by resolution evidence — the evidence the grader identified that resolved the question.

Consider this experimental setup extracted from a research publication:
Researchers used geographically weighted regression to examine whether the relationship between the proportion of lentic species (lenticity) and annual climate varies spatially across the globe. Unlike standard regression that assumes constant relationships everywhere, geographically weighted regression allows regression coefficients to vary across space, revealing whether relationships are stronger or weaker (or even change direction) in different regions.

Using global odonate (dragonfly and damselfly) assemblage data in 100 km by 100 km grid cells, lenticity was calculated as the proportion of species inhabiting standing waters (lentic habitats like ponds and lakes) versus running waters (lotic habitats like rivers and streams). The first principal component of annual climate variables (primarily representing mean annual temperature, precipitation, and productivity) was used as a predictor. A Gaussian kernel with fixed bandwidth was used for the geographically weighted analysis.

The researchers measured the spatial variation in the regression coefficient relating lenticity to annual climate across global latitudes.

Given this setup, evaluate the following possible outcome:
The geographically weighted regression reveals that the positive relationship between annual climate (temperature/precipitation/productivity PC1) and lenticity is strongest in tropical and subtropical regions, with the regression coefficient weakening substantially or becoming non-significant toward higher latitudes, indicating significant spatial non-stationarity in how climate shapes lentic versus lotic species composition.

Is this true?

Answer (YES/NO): NO